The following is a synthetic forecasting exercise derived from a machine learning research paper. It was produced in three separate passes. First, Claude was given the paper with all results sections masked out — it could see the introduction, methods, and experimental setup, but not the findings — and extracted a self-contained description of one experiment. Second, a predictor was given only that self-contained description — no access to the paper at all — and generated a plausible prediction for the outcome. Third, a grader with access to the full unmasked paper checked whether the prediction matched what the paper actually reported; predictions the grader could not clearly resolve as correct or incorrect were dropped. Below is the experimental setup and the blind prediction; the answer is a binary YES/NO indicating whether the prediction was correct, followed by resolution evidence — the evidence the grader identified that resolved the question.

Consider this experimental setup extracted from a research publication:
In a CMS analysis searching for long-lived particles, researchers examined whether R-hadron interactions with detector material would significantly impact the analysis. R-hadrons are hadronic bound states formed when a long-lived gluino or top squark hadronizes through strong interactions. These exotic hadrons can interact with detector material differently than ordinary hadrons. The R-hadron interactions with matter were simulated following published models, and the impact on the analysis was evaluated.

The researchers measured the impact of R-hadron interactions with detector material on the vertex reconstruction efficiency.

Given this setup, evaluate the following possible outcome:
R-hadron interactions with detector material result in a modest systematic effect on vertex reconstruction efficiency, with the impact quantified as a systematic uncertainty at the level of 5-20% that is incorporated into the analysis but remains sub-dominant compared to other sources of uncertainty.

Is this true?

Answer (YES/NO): NO